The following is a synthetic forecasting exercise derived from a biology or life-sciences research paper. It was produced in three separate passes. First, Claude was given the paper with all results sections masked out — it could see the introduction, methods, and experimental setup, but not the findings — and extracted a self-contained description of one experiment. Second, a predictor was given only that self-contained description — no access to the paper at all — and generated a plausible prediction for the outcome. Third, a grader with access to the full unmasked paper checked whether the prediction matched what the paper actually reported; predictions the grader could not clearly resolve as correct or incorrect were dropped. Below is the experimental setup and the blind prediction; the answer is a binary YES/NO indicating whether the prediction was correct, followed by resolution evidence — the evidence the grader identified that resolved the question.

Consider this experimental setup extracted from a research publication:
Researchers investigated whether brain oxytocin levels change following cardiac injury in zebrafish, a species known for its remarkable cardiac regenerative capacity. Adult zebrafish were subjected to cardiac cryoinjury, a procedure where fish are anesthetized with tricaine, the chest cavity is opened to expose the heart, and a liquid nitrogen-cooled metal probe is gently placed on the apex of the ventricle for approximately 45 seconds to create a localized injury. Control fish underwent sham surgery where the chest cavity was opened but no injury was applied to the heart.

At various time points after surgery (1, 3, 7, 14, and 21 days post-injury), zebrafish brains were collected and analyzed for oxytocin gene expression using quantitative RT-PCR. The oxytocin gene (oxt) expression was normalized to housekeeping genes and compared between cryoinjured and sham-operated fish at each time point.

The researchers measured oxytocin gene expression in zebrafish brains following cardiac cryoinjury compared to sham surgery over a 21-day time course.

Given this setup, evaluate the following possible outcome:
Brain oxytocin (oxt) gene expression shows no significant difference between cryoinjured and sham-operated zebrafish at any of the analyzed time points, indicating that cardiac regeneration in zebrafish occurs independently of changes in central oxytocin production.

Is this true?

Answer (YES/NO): NO